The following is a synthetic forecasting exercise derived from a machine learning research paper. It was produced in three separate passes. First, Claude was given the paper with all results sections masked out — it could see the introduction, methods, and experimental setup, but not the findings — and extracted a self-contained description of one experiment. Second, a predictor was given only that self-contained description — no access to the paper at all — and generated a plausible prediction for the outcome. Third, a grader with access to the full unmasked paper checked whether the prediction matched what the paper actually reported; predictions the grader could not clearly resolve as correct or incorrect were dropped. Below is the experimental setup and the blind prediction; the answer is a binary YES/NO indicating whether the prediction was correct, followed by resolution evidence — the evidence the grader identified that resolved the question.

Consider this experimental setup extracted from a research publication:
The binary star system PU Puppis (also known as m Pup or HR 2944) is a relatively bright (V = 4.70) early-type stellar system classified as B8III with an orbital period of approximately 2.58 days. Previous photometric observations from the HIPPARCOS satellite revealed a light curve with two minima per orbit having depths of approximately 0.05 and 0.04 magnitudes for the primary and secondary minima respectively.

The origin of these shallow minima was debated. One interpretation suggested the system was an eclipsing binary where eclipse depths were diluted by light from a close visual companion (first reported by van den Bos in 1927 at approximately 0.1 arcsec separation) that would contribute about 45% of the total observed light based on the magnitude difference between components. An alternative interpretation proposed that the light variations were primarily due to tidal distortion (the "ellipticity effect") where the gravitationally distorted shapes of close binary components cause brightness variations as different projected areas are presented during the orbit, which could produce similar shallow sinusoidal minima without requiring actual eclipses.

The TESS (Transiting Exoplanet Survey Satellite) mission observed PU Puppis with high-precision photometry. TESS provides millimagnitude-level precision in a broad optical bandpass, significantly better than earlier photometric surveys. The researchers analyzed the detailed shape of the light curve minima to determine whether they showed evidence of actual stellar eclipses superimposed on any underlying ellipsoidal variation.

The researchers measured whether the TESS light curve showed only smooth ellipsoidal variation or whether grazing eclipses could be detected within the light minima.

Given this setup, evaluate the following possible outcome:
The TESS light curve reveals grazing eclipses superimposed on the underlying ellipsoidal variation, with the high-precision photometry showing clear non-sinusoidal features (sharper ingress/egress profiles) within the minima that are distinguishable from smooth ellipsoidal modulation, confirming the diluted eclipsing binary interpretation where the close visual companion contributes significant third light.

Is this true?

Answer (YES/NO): NO